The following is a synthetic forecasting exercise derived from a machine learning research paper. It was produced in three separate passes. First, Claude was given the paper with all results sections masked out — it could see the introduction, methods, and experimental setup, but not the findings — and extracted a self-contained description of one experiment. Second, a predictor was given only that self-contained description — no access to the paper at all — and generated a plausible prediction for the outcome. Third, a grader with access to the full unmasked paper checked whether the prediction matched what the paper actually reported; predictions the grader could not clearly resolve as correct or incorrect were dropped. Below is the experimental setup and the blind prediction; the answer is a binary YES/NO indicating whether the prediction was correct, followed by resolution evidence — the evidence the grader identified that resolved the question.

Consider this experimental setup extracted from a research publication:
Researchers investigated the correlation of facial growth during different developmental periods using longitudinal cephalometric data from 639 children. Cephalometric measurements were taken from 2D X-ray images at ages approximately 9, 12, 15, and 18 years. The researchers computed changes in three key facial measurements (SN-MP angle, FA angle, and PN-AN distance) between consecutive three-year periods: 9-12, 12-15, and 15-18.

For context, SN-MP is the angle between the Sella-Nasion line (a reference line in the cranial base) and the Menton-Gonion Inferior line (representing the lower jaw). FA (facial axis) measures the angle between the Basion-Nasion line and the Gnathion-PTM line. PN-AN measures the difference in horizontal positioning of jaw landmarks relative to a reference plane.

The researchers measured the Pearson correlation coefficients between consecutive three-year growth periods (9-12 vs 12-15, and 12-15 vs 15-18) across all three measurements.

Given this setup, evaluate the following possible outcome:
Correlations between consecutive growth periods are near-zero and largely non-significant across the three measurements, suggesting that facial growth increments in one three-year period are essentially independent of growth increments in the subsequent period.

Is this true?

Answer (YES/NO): NO